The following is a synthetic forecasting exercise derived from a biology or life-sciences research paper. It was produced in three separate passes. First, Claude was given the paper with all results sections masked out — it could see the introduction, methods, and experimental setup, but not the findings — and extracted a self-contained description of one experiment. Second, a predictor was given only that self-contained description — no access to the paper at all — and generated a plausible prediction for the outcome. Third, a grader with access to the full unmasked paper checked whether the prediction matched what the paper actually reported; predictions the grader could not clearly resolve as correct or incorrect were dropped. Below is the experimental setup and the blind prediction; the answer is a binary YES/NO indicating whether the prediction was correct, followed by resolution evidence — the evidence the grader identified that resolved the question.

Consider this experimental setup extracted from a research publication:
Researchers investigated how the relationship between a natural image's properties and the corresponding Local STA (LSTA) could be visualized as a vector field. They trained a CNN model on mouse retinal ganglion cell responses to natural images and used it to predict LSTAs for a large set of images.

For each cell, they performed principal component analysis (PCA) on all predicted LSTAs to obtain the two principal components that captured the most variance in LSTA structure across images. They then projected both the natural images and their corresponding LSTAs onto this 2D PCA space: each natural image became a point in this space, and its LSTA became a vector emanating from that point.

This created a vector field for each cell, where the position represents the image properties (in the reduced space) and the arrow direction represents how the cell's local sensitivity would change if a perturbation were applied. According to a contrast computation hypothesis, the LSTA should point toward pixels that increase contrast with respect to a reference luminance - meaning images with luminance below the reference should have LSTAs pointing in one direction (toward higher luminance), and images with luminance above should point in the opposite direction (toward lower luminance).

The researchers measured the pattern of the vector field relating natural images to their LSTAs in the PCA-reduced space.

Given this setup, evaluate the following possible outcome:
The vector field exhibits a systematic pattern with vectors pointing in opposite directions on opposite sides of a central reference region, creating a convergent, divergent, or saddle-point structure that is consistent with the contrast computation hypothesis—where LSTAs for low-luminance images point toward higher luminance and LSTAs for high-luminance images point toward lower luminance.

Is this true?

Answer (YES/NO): NO